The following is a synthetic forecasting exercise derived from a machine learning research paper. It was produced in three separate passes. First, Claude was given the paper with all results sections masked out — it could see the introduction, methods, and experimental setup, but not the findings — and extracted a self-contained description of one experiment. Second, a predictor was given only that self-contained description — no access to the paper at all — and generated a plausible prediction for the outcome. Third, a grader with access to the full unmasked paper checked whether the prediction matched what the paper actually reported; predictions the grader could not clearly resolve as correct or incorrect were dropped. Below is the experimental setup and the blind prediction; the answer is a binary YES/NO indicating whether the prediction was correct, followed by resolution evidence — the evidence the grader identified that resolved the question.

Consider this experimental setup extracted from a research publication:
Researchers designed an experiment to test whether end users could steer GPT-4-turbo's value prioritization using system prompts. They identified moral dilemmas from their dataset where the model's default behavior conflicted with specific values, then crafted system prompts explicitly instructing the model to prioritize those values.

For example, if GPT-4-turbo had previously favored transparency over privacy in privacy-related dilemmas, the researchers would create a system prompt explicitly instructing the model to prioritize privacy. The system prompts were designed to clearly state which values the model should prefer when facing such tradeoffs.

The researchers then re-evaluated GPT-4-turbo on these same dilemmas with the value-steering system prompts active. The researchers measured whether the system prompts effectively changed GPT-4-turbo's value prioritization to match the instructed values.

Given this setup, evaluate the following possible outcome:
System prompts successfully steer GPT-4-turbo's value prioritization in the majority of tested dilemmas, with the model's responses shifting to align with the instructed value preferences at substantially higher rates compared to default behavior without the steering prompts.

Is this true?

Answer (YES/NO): NO